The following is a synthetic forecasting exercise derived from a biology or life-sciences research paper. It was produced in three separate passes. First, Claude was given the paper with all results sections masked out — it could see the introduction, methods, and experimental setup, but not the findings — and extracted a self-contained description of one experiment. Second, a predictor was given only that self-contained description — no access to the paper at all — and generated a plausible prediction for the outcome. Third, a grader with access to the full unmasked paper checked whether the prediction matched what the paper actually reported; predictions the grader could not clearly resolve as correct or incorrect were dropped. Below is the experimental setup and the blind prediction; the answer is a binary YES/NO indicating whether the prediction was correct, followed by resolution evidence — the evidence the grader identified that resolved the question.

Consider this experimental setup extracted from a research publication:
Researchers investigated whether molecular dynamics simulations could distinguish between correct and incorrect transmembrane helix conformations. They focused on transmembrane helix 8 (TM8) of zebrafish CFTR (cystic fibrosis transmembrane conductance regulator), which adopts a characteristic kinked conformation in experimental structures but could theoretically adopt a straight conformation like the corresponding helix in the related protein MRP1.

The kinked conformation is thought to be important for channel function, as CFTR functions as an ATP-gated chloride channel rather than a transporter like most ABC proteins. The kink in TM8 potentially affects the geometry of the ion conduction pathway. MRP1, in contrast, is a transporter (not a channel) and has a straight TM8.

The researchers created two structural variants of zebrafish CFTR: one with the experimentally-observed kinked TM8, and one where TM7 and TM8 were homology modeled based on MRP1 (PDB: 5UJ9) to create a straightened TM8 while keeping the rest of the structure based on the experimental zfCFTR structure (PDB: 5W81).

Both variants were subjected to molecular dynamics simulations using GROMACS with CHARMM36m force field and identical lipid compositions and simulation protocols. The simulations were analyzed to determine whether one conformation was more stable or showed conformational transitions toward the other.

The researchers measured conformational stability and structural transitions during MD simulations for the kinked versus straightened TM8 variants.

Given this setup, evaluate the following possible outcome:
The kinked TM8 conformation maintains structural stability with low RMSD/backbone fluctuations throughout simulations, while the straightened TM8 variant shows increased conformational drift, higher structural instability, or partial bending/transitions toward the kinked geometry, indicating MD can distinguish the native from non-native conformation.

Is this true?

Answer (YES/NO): NO